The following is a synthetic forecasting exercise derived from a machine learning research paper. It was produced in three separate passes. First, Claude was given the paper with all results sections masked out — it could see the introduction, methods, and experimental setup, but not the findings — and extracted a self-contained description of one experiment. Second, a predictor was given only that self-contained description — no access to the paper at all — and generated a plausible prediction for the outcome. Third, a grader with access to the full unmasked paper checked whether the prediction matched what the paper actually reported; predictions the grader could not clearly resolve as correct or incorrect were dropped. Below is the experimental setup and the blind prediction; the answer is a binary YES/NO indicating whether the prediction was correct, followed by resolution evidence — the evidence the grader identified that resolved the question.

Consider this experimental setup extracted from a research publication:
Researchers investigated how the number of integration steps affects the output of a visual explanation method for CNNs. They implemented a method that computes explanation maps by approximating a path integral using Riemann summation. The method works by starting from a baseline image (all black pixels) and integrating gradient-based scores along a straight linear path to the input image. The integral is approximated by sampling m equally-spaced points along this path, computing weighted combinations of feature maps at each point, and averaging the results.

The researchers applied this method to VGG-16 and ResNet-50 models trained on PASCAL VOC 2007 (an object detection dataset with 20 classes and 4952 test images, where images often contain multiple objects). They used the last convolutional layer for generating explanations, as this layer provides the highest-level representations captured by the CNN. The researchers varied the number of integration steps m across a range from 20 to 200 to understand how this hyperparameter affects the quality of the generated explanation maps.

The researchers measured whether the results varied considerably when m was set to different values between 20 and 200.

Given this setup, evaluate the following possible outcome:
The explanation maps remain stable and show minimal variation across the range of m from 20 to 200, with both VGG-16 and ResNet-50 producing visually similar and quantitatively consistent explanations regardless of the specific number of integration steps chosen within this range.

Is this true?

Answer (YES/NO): YES